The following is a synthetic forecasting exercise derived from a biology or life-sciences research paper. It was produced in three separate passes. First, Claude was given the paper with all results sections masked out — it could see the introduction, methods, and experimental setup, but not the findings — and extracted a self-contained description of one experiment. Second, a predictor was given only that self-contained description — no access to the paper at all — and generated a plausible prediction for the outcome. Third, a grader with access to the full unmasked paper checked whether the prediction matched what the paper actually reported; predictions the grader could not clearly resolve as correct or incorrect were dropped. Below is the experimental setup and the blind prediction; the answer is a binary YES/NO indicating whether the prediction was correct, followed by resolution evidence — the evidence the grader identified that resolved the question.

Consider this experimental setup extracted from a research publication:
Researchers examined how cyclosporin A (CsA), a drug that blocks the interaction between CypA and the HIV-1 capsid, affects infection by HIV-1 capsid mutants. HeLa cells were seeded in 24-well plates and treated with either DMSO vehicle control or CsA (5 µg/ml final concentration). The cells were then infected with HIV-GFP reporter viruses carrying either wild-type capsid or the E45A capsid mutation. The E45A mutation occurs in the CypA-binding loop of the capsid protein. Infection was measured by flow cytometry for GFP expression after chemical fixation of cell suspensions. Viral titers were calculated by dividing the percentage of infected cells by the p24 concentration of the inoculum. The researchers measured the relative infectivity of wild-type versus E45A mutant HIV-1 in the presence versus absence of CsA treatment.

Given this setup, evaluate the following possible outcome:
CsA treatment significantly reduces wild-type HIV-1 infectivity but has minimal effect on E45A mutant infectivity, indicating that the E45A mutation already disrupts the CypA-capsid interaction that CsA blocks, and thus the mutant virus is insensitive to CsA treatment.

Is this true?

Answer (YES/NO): NO